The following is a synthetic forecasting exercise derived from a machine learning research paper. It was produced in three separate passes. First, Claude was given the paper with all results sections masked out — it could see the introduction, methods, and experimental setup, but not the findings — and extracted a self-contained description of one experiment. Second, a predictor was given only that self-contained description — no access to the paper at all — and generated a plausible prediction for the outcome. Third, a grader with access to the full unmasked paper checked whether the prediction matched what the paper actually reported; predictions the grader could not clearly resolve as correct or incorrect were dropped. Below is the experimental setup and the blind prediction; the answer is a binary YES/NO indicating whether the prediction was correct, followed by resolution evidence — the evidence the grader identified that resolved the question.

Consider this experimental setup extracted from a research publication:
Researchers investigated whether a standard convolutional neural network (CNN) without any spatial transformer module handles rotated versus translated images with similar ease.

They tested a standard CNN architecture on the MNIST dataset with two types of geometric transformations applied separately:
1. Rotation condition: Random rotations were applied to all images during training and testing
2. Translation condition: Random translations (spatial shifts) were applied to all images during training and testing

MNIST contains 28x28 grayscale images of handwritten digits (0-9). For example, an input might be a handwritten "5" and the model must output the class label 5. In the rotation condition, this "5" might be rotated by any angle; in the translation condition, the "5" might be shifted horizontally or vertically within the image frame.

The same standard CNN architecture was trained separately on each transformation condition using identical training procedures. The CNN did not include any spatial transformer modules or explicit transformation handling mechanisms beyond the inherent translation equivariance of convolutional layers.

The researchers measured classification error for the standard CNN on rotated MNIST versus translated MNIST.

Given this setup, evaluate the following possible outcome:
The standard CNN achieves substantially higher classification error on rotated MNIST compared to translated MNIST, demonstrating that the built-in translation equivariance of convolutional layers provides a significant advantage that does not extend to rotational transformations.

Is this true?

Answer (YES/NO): NO